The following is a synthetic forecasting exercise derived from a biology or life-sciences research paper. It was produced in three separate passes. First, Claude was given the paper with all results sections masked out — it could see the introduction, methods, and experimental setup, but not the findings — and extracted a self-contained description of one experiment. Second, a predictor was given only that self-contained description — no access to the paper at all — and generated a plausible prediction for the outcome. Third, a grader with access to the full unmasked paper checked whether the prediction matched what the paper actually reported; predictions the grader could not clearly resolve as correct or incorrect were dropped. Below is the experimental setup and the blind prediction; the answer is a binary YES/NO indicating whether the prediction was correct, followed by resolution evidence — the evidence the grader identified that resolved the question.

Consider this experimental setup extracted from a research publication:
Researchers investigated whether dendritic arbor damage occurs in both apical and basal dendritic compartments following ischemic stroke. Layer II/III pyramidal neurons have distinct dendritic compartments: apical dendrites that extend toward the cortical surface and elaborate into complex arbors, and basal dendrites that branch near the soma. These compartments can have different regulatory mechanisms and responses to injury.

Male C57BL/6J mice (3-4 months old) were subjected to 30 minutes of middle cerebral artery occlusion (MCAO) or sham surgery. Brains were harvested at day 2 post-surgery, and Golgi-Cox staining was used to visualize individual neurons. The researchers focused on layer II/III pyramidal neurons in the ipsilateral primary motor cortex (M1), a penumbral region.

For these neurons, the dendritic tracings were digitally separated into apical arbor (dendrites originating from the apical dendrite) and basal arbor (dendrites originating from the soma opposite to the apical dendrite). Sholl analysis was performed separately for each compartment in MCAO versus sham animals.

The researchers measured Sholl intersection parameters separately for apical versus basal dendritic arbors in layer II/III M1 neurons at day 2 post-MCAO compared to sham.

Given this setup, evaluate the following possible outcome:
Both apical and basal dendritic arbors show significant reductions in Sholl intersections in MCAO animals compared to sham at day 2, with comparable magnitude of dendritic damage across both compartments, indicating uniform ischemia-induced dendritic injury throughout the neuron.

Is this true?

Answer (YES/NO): YES